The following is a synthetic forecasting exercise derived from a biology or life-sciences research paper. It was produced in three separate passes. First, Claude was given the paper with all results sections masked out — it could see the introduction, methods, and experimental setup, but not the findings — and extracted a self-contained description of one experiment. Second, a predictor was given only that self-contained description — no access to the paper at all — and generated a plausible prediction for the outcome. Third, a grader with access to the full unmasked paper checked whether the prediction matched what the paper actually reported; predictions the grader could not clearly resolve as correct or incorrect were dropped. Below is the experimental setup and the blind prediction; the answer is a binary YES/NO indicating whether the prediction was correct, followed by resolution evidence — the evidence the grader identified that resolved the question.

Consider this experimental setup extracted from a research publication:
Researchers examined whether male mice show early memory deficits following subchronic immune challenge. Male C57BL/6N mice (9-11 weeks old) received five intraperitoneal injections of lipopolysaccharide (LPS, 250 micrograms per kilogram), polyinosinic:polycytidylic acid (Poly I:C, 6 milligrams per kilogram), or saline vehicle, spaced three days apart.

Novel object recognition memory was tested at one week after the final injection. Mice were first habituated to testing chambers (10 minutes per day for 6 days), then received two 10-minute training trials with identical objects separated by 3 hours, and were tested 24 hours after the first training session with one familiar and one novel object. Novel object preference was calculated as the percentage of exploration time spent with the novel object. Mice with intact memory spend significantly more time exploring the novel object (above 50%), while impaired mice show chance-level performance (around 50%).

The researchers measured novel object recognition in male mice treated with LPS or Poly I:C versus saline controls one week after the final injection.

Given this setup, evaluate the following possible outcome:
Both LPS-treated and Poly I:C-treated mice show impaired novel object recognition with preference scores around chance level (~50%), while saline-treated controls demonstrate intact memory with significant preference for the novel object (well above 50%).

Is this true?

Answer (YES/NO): NO